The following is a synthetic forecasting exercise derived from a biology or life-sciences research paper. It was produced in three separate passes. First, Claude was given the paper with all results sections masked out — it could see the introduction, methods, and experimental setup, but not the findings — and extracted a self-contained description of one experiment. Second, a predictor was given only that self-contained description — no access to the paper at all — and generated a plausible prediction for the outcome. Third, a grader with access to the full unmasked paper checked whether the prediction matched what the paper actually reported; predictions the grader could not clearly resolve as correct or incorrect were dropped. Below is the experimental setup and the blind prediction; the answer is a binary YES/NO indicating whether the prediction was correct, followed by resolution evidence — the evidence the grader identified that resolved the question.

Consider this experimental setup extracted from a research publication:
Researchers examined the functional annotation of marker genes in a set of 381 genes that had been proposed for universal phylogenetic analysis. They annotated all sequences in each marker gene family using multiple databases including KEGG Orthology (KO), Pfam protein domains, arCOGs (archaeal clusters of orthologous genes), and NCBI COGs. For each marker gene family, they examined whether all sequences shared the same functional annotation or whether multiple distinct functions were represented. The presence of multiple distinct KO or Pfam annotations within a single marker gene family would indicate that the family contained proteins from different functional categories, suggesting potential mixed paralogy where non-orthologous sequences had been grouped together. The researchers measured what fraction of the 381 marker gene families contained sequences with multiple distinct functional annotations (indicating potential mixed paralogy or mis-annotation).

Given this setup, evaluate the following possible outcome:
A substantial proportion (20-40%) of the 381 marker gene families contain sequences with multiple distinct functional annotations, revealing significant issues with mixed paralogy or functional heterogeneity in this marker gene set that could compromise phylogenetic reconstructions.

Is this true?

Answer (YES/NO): NO